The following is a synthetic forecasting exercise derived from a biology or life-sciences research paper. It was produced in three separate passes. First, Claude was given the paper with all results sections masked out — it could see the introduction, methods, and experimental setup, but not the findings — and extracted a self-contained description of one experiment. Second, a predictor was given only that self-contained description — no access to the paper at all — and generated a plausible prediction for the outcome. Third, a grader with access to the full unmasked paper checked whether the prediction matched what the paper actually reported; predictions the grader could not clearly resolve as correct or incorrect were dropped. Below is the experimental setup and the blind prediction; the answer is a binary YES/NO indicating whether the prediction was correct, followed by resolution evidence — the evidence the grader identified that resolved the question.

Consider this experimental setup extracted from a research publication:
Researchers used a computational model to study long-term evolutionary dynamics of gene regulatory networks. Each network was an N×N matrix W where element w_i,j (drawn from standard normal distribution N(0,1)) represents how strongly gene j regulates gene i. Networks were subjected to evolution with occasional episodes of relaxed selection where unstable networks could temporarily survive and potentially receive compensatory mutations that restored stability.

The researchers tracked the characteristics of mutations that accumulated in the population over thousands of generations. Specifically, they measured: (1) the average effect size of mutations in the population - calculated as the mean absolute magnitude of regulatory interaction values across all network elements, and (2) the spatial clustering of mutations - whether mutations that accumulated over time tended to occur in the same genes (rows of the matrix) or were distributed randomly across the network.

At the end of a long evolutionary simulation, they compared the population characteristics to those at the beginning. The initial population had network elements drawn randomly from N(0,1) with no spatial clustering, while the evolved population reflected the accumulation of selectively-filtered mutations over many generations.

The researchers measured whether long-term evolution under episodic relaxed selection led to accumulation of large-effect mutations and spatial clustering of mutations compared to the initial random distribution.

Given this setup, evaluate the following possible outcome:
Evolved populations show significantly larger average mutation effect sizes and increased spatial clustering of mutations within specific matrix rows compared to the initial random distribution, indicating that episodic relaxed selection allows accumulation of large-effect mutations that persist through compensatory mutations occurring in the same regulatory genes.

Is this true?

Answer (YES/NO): YES